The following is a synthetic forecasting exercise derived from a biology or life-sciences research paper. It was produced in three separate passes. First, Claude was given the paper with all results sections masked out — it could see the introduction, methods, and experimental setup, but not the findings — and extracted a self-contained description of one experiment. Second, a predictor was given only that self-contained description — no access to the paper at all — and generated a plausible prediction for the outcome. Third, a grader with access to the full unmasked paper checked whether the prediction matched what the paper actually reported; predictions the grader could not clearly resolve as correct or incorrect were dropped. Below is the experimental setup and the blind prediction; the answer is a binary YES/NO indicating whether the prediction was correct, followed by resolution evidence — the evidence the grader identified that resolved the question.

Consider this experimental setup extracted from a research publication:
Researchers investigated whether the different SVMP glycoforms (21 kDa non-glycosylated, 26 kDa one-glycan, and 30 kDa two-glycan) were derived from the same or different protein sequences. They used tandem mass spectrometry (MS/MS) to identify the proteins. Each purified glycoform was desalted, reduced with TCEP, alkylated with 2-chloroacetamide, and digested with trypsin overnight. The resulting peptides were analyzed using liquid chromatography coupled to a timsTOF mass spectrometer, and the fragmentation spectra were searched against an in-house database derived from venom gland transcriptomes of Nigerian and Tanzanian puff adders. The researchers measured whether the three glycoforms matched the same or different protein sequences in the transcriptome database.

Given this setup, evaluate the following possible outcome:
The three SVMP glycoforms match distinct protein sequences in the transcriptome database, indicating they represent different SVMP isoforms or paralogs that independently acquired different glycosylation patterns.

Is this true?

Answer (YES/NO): NO